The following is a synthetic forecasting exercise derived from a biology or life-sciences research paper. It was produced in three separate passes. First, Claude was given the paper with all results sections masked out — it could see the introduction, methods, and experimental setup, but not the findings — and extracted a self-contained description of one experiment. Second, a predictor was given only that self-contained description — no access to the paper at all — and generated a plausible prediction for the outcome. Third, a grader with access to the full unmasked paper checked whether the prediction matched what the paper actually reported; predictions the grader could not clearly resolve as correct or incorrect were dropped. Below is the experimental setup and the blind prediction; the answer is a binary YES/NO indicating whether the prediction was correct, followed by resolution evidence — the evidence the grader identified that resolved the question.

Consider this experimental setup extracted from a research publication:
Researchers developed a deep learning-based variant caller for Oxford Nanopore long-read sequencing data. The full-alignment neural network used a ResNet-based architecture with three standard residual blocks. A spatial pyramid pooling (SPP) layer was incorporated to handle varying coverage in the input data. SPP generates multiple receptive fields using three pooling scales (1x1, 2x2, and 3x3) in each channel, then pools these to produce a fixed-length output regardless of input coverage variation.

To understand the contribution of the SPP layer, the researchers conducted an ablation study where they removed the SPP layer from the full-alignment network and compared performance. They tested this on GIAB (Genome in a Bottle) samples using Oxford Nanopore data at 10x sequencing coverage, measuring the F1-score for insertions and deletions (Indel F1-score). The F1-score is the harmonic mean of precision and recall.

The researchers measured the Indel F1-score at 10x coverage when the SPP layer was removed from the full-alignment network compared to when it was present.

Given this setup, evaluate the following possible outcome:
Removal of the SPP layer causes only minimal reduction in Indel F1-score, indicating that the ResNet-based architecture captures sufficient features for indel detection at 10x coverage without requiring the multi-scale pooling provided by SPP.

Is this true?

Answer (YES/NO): NO